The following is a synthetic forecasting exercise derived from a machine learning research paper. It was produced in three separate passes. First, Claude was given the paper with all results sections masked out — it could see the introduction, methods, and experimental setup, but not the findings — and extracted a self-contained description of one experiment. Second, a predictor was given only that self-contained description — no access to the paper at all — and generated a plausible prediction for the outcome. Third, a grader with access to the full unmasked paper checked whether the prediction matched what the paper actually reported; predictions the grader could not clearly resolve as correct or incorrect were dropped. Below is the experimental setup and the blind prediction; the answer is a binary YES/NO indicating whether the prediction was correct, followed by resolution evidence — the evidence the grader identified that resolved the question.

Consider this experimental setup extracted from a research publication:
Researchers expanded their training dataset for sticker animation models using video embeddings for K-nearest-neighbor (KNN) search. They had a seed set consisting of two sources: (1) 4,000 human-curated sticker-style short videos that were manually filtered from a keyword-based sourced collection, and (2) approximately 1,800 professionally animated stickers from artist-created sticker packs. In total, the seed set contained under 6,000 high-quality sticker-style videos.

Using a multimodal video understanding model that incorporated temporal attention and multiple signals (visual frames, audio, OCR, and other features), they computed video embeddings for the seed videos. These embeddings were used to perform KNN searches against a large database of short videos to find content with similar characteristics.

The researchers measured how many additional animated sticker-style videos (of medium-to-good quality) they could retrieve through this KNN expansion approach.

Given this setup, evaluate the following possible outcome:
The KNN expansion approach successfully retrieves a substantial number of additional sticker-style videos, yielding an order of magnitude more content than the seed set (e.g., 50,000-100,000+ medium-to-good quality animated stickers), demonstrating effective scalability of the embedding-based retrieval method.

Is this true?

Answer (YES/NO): YES